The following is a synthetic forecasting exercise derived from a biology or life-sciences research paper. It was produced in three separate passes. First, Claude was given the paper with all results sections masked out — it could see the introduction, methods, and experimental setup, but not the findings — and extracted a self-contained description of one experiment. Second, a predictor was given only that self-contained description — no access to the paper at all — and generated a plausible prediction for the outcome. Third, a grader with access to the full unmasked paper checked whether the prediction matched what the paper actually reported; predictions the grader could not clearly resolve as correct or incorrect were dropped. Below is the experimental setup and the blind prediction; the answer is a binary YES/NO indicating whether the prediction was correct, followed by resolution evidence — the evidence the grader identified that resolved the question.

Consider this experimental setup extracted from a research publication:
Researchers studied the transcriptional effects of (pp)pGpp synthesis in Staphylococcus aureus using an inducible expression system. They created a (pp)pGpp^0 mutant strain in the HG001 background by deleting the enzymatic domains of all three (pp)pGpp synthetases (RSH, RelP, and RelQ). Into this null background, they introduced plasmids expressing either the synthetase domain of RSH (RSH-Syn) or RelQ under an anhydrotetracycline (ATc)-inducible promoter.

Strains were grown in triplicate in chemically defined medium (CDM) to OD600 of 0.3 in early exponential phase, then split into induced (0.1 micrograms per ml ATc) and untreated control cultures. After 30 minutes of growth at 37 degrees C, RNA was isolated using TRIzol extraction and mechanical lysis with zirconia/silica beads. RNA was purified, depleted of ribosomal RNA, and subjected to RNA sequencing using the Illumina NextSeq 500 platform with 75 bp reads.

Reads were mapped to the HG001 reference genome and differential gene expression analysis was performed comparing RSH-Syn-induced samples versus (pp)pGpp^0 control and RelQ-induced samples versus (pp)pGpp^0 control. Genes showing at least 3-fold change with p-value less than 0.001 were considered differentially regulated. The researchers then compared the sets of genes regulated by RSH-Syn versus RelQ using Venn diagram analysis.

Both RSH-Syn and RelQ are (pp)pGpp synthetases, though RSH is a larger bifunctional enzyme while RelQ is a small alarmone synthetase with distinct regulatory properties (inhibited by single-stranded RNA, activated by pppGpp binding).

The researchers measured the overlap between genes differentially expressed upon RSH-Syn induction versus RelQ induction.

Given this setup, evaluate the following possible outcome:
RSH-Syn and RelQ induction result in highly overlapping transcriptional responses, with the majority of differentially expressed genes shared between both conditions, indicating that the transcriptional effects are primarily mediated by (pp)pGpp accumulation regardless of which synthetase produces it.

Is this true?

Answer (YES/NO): NO